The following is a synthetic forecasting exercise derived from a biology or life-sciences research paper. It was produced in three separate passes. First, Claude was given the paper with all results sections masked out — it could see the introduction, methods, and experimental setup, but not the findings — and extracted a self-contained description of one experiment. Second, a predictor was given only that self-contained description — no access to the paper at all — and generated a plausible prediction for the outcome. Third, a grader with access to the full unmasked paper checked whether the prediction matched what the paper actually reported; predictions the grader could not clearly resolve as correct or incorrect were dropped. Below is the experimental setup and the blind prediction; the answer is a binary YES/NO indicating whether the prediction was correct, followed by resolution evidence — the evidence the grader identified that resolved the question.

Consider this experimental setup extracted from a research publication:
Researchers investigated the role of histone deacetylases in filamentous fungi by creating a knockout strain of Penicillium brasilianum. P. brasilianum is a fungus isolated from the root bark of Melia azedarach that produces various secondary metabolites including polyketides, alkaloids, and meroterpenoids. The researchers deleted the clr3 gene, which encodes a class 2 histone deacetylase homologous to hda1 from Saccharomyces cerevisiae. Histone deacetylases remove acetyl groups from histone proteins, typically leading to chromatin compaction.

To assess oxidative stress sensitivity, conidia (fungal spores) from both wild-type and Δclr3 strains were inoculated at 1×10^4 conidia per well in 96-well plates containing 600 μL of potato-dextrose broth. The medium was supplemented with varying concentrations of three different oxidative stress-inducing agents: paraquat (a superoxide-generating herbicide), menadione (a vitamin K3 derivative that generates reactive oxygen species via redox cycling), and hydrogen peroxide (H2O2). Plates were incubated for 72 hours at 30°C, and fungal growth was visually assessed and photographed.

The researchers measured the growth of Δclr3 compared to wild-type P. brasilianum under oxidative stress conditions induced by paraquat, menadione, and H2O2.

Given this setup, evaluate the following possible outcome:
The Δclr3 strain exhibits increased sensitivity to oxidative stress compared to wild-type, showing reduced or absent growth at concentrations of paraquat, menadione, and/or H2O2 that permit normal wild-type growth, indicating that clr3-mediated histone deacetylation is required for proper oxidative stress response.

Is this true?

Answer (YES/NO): YES